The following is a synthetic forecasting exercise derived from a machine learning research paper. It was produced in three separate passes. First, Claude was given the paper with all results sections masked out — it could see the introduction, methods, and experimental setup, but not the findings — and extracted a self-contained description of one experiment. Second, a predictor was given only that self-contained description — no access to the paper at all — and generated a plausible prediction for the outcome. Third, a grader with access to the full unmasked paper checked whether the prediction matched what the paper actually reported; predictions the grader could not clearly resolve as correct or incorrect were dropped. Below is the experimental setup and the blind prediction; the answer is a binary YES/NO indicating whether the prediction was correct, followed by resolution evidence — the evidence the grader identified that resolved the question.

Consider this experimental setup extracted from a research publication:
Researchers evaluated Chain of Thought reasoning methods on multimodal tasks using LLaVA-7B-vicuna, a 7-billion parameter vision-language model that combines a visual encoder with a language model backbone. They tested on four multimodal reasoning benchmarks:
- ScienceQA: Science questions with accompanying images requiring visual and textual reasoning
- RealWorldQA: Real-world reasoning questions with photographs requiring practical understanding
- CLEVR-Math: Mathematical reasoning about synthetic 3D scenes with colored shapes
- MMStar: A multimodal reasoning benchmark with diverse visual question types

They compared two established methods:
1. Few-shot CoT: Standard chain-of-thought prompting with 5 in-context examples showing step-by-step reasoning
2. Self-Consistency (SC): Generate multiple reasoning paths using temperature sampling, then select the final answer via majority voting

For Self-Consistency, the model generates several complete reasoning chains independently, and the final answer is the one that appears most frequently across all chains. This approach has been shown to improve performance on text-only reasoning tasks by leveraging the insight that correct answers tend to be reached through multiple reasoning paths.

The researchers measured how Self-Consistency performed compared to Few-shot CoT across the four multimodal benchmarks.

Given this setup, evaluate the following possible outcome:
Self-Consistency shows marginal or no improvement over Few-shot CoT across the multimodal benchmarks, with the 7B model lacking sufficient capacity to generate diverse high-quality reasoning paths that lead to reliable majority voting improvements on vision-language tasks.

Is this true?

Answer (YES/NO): YES